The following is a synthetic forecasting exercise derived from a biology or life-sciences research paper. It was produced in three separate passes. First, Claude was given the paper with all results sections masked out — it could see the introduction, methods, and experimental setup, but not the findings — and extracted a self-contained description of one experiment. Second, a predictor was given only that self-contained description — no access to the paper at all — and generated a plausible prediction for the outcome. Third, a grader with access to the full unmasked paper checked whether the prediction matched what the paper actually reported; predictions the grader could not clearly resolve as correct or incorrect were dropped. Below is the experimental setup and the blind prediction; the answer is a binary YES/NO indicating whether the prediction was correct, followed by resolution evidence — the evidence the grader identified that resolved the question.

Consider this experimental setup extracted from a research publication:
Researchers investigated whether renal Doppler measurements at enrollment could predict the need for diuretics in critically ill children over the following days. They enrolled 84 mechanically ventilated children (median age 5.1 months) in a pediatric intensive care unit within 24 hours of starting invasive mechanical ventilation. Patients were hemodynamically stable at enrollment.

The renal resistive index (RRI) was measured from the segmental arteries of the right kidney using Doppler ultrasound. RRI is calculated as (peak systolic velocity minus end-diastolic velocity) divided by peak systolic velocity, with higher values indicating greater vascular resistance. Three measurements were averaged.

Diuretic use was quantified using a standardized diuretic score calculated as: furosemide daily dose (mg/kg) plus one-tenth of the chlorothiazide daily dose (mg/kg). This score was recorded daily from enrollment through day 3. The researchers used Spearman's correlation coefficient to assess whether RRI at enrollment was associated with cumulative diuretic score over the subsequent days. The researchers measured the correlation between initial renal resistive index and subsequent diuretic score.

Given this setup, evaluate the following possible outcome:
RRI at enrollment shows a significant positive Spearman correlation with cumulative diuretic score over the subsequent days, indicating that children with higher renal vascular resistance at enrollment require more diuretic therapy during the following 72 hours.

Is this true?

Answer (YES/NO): YES